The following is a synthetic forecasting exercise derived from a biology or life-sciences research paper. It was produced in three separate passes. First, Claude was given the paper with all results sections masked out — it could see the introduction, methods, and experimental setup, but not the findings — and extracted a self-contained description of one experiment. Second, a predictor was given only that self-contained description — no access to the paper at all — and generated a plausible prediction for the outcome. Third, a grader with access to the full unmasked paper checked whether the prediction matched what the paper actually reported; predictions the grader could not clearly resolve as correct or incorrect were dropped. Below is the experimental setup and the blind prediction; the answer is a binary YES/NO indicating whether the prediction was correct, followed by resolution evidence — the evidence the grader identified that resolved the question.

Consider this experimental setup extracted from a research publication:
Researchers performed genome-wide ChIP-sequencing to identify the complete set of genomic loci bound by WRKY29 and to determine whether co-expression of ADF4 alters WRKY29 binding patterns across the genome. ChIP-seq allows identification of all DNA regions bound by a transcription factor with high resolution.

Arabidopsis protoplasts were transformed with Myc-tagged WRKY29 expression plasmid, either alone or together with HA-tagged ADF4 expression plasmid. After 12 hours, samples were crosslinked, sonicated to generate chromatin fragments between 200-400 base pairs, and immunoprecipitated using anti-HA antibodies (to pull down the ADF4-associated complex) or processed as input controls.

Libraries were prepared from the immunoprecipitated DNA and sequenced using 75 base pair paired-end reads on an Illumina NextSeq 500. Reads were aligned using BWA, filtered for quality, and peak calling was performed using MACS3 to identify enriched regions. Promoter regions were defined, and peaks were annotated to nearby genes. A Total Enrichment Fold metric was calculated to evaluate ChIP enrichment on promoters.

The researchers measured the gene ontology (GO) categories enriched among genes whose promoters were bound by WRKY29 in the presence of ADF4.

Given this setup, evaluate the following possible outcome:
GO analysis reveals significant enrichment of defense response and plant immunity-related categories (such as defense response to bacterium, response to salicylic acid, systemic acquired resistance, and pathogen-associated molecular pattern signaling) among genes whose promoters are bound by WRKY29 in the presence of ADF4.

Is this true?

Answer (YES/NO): YES